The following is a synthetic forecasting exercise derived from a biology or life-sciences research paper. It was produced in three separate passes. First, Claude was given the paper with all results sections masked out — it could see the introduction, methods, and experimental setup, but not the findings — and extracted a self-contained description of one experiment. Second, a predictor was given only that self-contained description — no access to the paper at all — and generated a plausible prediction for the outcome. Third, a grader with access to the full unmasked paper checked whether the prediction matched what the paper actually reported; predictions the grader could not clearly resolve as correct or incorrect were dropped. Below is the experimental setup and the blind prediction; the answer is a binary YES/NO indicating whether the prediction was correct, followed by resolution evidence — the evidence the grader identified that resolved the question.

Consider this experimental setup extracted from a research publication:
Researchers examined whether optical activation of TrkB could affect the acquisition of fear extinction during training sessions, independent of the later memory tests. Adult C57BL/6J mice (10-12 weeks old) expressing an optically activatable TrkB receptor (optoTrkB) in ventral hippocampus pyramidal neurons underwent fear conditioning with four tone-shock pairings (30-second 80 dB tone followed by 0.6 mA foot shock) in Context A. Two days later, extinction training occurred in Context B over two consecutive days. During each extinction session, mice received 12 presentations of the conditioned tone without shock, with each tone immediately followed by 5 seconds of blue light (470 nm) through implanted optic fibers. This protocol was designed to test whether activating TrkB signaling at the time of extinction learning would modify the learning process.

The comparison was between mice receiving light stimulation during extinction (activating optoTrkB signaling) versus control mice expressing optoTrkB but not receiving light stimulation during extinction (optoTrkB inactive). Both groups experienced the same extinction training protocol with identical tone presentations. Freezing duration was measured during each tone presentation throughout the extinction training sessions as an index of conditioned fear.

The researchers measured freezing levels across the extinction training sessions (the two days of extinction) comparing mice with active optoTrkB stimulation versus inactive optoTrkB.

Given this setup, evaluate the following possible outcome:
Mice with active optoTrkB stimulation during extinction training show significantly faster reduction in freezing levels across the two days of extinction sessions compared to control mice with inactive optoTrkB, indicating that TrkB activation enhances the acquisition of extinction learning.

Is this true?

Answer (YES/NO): YES